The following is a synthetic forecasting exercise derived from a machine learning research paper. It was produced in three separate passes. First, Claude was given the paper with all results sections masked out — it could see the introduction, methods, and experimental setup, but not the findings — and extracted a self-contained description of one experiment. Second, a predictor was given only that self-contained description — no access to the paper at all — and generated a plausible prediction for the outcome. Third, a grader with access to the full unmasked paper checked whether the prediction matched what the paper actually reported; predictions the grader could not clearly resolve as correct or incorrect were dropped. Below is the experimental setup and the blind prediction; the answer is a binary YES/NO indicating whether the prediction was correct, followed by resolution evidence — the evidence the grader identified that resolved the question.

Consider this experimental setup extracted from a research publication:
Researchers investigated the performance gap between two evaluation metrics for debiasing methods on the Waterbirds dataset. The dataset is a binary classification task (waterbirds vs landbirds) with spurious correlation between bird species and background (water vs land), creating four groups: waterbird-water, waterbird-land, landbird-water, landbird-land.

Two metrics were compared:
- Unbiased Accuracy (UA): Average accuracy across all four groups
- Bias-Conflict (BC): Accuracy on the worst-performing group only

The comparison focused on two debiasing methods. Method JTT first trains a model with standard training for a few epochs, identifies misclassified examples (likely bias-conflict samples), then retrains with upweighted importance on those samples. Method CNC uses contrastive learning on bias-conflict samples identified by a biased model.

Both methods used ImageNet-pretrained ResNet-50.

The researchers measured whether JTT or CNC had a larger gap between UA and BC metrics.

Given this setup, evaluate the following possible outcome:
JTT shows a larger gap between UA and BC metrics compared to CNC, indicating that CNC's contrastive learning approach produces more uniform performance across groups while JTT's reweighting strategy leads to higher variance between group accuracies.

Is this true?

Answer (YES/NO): YES